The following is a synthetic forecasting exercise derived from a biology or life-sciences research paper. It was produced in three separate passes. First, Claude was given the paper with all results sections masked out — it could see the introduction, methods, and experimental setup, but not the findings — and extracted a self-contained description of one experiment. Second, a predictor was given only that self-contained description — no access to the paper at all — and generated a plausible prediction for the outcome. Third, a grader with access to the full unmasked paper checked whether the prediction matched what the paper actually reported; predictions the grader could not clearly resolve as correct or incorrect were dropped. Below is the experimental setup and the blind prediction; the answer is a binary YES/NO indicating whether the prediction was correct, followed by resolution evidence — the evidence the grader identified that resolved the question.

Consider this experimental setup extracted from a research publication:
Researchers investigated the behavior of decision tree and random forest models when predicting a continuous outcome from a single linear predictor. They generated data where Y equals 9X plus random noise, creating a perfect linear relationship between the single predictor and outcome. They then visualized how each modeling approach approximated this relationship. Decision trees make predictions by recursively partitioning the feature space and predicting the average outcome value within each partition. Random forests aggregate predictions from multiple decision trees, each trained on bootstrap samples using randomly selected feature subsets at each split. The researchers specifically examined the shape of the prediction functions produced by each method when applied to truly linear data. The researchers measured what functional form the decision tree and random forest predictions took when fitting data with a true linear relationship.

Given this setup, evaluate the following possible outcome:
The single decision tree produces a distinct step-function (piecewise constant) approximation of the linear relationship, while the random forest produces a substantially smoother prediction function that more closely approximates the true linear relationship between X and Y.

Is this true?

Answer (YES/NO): NO